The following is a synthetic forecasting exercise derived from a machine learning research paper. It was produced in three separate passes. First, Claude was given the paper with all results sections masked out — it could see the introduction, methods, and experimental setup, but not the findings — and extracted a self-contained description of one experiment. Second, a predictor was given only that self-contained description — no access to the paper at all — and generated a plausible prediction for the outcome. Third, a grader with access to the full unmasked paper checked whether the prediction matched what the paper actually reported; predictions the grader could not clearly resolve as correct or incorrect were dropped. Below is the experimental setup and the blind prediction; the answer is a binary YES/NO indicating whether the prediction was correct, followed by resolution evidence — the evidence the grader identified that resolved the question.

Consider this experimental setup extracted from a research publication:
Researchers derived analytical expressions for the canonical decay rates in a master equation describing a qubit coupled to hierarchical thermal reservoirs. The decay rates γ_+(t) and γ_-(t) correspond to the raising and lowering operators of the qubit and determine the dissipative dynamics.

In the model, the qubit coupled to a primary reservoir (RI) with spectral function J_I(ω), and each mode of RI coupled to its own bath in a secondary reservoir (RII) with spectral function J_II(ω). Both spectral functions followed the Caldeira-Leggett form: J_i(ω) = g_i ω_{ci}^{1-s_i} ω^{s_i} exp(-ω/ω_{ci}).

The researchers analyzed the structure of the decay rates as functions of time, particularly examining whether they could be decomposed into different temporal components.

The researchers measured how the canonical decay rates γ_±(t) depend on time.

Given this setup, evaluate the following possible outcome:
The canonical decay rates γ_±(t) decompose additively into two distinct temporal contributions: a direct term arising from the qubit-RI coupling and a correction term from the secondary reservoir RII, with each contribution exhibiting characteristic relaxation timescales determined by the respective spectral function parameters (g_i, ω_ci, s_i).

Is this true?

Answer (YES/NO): NO